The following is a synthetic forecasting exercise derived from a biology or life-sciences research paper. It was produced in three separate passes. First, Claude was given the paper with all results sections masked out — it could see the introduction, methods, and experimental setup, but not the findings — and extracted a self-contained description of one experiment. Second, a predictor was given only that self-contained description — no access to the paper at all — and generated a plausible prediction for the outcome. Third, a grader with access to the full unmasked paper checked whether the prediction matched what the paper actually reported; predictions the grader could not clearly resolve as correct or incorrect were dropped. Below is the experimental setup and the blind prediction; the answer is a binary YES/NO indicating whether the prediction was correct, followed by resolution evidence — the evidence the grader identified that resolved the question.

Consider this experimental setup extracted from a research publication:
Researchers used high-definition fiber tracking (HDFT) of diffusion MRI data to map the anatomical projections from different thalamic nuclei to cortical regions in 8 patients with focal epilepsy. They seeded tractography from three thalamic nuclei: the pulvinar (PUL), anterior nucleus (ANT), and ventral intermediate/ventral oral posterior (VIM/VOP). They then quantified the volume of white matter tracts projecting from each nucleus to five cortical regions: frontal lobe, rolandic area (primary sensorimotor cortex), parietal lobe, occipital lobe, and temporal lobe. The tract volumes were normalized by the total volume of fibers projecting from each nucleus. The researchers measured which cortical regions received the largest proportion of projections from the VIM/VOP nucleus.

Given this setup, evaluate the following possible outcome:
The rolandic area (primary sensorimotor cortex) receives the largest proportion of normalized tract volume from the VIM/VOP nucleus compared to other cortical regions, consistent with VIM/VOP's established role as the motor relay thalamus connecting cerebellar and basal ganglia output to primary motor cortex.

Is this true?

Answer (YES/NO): YES